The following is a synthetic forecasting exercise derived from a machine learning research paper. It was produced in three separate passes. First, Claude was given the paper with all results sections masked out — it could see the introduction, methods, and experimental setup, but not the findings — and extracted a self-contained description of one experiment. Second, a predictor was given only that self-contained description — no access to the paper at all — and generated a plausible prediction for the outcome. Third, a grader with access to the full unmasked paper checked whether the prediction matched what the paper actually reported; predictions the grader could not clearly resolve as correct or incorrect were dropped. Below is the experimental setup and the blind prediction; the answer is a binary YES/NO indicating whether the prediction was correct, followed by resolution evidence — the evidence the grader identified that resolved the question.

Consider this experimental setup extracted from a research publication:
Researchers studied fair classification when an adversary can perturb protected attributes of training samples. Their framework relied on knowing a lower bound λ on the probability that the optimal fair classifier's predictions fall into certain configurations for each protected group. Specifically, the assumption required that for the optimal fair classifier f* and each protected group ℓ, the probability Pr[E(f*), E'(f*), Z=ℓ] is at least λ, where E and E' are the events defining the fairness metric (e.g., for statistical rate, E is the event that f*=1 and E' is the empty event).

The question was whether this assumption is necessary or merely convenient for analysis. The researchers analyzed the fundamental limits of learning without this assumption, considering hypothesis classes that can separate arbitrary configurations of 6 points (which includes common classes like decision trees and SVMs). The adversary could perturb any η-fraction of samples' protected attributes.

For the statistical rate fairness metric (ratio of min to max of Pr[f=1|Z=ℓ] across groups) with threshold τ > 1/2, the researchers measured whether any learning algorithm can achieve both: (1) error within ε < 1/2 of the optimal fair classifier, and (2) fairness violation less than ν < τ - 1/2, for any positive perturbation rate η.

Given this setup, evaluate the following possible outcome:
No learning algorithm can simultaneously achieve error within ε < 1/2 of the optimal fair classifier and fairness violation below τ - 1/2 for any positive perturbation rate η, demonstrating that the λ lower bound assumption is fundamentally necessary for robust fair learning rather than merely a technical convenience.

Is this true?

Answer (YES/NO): YES